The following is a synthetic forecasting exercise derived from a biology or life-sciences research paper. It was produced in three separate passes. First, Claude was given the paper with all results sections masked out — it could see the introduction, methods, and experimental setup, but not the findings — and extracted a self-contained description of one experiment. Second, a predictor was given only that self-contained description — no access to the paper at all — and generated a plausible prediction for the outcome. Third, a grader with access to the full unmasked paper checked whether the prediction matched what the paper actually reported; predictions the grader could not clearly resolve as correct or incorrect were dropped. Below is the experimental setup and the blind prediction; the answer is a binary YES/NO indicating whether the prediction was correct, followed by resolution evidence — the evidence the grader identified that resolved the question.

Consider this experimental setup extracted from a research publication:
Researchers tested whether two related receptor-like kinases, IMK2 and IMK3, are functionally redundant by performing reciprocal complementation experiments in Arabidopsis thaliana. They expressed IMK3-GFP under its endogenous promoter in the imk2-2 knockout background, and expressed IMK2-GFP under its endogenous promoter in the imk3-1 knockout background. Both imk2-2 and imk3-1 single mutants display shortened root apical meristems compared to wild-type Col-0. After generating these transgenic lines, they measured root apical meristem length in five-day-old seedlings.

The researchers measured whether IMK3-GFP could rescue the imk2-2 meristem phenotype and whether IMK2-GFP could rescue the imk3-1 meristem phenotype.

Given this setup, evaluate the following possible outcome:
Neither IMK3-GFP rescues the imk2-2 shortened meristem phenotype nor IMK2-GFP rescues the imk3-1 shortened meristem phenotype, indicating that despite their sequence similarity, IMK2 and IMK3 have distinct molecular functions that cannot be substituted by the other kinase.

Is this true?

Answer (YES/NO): NO